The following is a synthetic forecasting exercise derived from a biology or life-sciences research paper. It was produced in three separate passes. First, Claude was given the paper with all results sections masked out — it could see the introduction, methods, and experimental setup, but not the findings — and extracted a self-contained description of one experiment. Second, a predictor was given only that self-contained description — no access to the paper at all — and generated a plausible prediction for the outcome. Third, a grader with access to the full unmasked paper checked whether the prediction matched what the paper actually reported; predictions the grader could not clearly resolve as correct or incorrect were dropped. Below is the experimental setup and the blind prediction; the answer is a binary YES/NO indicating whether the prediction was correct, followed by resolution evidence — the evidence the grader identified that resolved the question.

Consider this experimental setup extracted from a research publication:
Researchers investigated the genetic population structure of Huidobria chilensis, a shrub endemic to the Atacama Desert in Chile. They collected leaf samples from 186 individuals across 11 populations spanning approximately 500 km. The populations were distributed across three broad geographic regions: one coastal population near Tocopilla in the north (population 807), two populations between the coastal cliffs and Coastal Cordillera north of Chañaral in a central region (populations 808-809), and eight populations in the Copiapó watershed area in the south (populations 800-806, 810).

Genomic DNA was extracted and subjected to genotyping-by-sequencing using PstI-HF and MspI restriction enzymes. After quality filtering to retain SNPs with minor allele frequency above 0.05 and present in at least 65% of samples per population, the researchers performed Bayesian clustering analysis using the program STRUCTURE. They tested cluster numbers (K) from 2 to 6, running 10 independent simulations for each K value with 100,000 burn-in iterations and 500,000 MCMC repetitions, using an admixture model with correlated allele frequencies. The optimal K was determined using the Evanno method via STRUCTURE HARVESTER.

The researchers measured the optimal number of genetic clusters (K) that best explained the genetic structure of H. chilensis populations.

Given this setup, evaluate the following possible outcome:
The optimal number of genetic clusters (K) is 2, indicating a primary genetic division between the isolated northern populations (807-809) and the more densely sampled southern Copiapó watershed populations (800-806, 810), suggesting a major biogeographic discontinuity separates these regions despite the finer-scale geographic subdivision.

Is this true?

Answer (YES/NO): NO